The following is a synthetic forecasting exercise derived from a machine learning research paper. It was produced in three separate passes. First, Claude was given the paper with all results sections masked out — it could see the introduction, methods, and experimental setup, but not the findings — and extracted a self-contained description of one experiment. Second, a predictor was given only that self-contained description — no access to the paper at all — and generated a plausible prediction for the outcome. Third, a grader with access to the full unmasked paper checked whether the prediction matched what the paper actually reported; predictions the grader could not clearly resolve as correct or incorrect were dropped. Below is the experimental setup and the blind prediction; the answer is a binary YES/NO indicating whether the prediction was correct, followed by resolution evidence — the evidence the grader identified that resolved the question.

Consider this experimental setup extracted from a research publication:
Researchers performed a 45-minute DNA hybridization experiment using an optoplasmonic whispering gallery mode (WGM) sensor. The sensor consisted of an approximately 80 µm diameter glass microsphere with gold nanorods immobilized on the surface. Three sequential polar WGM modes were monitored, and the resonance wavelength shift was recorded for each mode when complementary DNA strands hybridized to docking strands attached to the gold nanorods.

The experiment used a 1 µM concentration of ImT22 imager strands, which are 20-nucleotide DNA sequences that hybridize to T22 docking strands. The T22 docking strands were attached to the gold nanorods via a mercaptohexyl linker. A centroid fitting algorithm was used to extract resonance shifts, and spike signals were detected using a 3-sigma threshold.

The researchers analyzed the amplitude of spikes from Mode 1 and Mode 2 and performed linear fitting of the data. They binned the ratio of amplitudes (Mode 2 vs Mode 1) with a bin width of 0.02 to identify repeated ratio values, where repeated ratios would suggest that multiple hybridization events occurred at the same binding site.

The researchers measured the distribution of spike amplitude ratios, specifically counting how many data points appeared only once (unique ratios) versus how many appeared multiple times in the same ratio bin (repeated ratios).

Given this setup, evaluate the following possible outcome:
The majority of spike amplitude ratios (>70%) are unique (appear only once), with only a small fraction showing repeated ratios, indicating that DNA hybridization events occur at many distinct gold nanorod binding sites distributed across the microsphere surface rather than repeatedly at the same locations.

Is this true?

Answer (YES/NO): NO